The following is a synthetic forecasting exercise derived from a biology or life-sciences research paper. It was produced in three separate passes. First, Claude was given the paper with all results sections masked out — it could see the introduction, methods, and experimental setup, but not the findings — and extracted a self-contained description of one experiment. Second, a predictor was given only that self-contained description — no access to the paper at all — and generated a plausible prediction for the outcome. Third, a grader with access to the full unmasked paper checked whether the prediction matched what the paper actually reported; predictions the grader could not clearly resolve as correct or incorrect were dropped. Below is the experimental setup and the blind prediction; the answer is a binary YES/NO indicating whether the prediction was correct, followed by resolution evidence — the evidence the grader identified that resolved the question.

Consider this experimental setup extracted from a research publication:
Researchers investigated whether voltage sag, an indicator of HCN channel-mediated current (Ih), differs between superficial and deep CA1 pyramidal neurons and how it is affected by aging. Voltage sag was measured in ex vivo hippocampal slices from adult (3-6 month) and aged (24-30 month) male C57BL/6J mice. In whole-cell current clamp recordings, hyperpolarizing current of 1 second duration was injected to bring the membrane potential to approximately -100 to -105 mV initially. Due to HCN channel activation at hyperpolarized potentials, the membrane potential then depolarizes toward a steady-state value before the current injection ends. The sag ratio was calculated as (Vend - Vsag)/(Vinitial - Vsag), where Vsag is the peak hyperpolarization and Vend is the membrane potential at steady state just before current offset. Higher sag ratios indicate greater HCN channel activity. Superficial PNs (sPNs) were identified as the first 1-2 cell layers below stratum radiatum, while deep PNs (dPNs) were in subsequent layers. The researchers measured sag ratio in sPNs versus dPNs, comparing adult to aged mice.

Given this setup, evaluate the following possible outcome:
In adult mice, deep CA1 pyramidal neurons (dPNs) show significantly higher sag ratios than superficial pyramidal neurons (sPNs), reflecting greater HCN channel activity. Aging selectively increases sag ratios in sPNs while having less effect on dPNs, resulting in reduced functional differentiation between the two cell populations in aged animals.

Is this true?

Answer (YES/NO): NO